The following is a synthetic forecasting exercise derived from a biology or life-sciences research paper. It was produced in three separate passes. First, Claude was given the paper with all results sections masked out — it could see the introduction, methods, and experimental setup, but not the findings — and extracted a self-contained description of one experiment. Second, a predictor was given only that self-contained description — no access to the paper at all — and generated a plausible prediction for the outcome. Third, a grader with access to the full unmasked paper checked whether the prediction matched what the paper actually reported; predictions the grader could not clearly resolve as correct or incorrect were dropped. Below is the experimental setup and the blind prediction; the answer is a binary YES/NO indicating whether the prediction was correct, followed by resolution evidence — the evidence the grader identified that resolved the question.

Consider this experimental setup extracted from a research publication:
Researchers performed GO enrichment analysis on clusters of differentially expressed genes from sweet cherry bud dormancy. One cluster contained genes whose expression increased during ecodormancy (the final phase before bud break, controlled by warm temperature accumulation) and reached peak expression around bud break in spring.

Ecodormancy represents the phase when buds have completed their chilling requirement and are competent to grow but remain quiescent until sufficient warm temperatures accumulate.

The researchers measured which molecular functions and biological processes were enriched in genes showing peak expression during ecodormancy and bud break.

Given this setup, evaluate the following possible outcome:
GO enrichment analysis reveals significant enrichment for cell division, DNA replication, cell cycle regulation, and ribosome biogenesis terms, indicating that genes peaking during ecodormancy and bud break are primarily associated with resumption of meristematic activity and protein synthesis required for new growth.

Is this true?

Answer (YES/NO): NO